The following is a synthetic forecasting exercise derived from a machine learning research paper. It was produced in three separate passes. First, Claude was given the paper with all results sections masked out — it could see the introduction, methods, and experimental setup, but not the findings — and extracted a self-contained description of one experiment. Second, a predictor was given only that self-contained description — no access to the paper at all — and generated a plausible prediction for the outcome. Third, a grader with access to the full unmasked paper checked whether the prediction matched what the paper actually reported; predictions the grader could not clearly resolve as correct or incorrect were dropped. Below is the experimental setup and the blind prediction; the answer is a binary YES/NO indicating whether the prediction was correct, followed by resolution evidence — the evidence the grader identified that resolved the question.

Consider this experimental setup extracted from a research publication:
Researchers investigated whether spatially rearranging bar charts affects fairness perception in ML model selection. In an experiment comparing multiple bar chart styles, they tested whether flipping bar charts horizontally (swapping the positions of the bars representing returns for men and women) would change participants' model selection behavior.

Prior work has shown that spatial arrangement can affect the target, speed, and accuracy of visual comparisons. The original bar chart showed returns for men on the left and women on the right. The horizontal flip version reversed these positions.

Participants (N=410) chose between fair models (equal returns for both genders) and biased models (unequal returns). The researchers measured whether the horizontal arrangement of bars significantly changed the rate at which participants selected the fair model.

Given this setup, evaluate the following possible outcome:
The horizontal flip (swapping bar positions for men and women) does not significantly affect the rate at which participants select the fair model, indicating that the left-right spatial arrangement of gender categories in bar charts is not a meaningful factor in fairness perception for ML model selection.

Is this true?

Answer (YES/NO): YES